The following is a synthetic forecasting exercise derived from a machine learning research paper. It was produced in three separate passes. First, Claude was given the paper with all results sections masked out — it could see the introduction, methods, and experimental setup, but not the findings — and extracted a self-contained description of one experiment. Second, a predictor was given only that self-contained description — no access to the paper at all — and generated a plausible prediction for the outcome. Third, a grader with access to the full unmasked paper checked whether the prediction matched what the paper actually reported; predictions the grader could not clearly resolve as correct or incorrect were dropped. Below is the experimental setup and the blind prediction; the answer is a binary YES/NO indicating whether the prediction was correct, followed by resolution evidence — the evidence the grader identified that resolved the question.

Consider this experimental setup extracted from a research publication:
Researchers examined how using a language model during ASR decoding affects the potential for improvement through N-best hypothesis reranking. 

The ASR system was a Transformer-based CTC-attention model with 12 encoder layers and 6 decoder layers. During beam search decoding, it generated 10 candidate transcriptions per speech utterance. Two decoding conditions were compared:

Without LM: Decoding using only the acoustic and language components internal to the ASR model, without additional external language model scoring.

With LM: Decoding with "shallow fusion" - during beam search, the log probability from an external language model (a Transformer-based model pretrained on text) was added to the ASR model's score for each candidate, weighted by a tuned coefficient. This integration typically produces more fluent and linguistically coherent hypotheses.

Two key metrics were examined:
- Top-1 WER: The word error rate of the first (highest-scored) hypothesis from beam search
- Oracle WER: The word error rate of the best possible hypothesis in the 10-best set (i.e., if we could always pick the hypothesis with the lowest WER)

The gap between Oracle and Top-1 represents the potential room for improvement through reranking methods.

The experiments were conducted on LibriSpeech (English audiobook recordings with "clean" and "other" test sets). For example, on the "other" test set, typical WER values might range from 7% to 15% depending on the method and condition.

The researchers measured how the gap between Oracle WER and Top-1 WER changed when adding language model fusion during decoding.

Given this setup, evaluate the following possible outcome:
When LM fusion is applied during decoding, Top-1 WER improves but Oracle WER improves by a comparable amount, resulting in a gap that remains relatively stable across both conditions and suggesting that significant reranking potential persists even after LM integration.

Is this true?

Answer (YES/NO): NO